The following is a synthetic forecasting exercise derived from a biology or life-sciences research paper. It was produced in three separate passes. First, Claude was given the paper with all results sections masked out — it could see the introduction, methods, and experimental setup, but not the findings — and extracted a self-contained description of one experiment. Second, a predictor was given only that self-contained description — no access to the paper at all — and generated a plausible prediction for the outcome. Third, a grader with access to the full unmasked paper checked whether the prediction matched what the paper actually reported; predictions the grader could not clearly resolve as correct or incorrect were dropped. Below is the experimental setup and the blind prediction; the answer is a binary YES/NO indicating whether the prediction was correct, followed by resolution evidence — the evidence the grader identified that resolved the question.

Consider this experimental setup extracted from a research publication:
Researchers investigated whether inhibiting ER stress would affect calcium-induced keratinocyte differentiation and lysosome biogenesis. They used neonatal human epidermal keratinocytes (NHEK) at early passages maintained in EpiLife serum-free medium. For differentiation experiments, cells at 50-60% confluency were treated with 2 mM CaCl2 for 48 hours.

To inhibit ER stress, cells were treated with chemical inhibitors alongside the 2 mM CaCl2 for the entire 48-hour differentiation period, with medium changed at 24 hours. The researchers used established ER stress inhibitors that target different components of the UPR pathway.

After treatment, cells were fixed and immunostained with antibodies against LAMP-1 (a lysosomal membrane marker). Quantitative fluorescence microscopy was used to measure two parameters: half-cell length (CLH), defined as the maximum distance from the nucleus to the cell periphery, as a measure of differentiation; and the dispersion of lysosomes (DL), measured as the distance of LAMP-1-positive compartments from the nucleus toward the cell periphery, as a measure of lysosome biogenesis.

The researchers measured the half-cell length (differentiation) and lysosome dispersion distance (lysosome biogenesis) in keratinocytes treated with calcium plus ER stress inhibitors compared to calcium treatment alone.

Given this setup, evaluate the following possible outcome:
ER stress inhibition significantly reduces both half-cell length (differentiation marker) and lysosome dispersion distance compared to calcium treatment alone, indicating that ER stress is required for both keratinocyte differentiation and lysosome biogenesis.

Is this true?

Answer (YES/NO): YES